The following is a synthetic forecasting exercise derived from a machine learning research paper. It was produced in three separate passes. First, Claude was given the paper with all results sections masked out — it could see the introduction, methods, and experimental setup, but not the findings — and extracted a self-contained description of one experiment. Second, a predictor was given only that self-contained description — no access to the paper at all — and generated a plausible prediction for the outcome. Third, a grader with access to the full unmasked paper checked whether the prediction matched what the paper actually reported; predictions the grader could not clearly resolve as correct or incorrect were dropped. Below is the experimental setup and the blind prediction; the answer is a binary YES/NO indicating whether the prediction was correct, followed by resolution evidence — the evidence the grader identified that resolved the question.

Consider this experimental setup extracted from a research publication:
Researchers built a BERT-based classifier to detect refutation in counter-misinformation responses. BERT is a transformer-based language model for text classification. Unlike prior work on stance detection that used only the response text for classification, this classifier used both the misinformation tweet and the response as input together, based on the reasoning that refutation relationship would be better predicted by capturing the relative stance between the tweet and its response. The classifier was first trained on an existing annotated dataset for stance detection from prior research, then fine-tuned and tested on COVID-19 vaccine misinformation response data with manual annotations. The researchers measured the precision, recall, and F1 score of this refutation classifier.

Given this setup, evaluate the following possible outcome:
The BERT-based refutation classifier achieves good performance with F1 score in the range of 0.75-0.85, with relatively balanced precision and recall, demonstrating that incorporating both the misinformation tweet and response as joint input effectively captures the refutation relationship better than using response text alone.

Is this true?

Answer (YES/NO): NO